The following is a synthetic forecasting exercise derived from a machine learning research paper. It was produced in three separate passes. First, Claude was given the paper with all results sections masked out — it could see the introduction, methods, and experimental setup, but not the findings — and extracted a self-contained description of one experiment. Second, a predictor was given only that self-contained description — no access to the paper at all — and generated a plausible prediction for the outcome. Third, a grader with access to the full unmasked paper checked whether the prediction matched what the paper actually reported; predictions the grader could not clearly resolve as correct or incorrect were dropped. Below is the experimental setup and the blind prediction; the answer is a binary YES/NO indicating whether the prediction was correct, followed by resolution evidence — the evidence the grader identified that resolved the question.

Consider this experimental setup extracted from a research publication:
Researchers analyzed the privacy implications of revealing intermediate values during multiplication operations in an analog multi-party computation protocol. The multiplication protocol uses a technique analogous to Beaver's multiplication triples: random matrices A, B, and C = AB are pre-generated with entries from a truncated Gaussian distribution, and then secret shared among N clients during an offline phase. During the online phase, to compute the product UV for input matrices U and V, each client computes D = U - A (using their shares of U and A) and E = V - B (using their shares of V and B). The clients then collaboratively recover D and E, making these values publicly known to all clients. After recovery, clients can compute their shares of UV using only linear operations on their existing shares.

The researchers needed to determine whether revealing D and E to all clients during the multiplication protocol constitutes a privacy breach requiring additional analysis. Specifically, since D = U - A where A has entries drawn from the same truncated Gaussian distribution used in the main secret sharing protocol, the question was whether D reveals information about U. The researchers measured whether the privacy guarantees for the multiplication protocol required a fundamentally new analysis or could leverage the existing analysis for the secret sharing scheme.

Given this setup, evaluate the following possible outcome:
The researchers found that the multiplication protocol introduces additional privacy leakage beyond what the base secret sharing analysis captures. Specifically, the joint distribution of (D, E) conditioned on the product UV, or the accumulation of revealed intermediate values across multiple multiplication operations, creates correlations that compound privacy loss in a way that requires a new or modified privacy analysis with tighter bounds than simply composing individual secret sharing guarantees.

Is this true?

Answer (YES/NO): NO